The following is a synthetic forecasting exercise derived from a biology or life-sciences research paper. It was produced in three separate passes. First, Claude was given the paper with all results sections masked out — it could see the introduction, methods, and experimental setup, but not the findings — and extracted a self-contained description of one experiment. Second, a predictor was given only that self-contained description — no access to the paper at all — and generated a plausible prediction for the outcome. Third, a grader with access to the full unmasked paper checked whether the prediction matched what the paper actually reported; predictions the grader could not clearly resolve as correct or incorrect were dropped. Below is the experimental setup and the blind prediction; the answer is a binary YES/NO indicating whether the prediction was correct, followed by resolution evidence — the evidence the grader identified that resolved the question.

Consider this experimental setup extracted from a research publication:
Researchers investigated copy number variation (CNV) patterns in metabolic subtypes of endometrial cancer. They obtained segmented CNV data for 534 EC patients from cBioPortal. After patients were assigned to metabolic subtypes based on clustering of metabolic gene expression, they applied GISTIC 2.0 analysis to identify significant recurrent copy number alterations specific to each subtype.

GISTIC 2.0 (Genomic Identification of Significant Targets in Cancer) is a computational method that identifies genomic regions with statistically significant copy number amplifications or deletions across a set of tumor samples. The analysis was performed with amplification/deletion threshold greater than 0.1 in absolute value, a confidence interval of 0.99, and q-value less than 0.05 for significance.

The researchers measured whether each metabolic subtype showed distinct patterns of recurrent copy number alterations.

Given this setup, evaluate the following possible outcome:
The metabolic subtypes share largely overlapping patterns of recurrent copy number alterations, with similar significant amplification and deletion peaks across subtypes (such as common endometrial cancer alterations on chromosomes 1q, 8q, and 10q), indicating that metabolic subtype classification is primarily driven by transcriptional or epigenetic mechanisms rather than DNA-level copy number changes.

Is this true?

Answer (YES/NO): NO